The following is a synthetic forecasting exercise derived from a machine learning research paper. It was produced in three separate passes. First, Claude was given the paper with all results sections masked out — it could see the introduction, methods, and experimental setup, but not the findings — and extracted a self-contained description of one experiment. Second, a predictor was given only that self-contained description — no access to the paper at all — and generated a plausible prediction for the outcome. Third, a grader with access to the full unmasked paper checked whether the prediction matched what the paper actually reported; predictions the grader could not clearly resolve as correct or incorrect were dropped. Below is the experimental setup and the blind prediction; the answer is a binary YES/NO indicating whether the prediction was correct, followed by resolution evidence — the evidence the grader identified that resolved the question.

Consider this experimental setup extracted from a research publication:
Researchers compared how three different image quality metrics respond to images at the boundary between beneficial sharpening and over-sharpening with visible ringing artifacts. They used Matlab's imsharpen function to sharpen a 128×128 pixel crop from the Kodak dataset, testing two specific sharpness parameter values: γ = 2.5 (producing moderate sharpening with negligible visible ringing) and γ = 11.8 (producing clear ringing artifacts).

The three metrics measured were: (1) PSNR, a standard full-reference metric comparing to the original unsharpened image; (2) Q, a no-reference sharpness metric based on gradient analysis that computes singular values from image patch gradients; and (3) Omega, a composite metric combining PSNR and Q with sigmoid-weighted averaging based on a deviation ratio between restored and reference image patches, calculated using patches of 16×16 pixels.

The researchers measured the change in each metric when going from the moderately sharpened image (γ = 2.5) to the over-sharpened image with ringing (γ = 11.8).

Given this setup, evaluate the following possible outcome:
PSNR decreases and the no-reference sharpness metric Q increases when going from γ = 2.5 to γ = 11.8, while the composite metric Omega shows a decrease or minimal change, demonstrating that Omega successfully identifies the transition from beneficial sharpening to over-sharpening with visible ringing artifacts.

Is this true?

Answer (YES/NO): YES